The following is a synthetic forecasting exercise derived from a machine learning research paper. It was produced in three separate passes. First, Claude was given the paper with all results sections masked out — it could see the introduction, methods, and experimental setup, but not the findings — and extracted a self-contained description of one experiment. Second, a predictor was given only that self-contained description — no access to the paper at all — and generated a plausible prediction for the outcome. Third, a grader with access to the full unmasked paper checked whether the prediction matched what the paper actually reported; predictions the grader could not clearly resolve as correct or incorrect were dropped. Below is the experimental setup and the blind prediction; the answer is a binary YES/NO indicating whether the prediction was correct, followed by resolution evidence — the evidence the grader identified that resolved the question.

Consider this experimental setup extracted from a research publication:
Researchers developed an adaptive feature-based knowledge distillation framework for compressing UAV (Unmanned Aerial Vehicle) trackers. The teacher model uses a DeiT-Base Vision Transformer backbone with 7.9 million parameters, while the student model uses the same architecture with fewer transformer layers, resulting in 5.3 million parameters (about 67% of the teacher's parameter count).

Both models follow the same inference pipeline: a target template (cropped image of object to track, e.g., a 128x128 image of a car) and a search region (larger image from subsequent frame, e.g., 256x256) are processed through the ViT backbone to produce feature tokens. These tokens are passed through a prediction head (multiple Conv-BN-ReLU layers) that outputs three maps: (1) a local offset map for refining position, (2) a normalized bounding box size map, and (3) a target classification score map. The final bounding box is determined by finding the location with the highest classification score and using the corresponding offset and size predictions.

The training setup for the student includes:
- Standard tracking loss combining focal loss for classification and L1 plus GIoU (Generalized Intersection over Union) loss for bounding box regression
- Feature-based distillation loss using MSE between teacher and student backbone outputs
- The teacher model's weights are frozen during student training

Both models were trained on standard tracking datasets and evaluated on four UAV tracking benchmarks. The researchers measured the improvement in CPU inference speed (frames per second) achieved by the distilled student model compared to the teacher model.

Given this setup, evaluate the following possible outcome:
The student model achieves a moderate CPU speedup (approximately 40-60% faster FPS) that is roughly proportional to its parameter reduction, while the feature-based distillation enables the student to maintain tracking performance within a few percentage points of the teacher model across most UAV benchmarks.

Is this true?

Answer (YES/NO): NO